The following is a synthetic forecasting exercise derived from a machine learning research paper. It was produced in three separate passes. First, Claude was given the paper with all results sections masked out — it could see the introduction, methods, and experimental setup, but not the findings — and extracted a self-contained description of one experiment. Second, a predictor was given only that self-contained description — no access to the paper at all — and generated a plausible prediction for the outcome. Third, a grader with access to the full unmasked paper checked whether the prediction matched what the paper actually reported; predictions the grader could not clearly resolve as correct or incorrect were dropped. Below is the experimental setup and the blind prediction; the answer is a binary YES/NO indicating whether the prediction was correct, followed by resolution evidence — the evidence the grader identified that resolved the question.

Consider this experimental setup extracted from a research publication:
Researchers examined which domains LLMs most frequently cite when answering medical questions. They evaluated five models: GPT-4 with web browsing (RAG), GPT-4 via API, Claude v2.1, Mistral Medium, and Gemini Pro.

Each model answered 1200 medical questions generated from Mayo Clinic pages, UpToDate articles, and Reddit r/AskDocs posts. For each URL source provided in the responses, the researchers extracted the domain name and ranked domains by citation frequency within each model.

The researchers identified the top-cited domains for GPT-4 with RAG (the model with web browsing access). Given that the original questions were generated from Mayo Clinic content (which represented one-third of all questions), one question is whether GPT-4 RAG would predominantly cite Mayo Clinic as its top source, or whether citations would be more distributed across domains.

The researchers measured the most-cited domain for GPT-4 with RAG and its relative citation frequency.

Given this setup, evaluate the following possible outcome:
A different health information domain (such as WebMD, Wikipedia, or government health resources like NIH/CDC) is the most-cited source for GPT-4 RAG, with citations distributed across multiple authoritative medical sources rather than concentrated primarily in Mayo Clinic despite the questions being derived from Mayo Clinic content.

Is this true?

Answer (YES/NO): NO